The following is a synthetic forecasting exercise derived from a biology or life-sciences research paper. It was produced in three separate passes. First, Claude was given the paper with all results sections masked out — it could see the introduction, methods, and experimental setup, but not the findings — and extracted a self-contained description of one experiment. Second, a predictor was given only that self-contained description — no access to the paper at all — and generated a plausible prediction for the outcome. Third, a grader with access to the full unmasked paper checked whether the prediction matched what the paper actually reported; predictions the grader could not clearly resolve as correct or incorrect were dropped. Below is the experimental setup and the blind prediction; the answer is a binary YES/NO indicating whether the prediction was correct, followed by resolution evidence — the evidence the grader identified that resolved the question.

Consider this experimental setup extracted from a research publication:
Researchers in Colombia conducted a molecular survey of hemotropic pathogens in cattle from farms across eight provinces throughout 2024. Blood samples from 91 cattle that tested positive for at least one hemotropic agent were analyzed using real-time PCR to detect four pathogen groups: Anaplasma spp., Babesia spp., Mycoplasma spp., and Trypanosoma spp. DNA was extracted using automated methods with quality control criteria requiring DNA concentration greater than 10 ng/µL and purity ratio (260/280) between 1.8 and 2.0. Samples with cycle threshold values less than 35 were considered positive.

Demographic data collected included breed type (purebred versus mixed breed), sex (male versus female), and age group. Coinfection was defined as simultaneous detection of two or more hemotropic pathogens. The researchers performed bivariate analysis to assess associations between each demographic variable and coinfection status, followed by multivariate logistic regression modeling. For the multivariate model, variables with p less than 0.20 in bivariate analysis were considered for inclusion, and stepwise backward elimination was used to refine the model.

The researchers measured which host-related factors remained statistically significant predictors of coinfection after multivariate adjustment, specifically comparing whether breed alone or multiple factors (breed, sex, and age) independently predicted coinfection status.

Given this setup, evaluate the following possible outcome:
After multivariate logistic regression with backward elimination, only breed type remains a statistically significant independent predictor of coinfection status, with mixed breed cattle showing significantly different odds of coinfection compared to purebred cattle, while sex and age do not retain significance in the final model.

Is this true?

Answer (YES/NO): NO